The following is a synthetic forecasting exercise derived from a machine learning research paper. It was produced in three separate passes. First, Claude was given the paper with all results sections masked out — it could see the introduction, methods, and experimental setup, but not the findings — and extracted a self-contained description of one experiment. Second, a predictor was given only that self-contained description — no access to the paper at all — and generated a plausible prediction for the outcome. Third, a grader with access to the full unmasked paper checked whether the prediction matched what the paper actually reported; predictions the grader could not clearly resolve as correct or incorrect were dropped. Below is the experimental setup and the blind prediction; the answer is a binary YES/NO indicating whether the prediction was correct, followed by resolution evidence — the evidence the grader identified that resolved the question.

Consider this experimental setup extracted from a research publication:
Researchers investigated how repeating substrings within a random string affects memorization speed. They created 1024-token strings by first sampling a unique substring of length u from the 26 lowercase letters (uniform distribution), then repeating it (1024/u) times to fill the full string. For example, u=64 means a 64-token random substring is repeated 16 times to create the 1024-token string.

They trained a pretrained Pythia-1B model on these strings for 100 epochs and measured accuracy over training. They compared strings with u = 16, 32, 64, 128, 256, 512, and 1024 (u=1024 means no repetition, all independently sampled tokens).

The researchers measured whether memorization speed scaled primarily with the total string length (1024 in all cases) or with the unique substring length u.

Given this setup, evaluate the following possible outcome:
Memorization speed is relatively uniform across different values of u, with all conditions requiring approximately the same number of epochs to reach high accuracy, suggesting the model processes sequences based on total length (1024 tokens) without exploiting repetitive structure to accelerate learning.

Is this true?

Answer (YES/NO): NO